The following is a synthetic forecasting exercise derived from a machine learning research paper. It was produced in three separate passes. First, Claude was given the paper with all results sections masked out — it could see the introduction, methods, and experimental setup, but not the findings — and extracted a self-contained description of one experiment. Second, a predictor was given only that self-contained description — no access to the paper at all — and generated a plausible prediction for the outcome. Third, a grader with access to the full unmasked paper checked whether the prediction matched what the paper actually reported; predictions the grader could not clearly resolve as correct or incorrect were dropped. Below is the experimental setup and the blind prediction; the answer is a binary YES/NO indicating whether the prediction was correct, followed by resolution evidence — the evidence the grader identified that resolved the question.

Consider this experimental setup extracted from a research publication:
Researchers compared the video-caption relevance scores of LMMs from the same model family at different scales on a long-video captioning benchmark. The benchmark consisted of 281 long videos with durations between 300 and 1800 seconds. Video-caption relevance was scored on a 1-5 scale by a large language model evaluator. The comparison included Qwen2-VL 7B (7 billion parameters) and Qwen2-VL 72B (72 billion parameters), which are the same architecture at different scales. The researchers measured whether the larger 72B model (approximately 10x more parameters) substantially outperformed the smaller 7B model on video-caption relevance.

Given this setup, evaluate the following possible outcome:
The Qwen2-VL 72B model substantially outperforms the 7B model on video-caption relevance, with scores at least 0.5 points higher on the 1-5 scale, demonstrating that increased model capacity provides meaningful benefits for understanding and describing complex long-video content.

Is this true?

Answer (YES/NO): NO